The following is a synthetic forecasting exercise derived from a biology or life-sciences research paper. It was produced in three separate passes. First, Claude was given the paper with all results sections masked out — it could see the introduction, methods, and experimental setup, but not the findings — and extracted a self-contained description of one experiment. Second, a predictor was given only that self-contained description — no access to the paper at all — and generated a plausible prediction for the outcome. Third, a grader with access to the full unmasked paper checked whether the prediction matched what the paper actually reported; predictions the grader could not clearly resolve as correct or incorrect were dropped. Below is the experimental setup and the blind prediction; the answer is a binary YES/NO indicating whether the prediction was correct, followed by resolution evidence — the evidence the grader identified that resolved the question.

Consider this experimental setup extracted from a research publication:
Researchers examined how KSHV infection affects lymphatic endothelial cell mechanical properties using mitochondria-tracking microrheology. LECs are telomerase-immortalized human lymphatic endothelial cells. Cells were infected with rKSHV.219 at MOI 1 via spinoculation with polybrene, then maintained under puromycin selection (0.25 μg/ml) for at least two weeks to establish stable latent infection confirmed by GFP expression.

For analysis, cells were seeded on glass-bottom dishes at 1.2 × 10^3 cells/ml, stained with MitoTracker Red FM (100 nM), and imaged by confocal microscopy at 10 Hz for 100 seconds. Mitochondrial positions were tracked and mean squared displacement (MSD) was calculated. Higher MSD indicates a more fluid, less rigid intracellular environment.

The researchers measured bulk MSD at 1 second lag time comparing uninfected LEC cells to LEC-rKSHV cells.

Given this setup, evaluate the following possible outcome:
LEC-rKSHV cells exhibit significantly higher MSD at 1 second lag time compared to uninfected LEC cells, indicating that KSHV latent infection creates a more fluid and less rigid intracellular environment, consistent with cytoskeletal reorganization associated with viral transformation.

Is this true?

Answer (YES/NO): YES